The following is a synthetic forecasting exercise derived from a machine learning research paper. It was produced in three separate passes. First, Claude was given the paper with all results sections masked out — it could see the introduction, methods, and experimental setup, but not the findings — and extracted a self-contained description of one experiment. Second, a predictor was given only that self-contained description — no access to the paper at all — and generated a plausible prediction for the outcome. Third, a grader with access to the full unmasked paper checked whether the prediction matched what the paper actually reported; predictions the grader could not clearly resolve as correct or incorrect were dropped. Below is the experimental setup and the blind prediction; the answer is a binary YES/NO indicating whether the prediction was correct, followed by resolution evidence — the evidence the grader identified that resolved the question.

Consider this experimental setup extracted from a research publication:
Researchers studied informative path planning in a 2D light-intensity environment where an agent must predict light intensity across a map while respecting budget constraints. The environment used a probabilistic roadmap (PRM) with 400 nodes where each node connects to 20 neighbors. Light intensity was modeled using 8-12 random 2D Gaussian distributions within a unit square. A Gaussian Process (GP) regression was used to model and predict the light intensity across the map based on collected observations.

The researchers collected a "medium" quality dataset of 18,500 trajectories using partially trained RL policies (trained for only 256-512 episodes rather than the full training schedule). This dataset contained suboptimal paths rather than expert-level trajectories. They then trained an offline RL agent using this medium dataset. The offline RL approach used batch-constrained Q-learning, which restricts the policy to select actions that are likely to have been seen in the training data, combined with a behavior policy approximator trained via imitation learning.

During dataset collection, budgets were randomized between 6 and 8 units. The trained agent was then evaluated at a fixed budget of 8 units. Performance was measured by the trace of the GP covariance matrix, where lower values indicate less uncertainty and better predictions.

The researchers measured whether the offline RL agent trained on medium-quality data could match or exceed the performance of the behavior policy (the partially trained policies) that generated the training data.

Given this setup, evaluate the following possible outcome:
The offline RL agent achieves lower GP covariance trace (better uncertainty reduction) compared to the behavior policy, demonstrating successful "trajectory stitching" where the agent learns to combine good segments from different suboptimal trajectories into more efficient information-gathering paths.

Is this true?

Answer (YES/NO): NO